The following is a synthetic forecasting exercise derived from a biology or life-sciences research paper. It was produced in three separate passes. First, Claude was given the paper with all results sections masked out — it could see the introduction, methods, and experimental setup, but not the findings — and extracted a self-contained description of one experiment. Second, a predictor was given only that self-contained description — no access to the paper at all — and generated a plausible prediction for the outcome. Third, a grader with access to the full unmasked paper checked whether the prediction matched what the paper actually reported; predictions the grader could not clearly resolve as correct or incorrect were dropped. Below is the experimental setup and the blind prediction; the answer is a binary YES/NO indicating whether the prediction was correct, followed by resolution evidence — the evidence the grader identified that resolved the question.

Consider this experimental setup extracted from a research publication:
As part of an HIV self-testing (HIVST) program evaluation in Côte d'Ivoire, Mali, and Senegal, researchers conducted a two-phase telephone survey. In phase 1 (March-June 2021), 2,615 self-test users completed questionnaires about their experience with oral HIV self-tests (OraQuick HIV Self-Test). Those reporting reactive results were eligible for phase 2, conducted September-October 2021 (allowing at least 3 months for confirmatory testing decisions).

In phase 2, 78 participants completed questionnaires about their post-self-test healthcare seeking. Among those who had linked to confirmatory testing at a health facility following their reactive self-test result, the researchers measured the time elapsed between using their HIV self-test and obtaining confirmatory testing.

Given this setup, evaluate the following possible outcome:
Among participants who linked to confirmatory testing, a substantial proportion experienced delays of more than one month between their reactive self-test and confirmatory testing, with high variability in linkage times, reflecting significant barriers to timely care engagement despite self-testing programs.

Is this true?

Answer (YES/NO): NO